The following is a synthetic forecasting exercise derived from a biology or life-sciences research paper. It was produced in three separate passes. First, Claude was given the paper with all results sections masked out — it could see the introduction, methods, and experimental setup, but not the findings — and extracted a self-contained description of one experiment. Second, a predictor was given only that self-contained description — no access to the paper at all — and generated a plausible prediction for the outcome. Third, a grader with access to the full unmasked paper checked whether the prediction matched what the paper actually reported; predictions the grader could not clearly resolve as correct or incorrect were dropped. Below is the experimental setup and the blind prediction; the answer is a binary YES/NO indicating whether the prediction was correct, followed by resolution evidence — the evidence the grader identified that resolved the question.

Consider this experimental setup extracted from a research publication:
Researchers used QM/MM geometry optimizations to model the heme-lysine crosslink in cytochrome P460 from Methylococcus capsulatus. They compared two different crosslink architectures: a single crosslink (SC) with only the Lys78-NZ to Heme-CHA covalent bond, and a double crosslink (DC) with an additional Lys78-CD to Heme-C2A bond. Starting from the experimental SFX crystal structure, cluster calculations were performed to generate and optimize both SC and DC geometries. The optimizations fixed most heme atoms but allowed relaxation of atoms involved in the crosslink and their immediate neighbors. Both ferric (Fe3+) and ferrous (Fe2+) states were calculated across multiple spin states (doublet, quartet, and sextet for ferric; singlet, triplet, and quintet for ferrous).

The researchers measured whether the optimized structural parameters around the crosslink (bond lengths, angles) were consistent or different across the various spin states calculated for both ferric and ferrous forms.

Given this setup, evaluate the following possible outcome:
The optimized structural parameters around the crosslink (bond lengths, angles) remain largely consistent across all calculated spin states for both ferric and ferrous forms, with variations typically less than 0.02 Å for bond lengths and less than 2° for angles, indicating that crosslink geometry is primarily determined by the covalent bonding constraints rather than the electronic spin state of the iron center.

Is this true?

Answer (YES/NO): NO